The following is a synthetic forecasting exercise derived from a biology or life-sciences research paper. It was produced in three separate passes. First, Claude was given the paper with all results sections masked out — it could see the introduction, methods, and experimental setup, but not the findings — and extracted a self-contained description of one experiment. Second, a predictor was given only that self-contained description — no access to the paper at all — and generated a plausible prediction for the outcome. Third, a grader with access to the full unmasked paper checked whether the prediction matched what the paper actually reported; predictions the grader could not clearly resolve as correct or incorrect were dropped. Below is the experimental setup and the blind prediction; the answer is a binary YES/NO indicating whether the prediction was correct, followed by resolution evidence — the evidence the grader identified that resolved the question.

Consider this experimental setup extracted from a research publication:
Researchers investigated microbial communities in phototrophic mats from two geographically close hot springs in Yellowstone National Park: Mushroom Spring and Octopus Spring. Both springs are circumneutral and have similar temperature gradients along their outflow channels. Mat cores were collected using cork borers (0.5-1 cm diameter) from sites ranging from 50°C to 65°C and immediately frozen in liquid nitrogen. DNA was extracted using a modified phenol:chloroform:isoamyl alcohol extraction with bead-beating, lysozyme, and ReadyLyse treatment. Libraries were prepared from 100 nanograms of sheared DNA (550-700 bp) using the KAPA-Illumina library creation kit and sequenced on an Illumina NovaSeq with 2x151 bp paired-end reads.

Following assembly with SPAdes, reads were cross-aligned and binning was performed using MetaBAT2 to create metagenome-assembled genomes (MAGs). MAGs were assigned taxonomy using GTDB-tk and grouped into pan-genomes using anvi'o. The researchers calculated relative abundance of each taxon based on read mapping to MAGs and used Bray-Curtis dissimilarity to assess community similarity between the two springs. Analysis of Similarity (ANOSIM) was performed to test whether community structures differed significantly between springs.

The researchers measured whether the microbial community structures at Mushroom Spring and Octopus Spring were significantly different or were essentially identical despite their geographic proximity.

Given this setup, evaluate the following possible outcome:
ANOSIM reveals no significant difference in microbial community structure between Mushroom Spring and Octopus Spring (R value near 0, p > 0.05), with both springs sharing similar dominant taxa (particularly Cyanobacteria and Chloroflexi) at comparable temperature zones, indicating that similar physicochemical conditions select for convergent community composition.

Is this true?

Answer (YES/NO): NO